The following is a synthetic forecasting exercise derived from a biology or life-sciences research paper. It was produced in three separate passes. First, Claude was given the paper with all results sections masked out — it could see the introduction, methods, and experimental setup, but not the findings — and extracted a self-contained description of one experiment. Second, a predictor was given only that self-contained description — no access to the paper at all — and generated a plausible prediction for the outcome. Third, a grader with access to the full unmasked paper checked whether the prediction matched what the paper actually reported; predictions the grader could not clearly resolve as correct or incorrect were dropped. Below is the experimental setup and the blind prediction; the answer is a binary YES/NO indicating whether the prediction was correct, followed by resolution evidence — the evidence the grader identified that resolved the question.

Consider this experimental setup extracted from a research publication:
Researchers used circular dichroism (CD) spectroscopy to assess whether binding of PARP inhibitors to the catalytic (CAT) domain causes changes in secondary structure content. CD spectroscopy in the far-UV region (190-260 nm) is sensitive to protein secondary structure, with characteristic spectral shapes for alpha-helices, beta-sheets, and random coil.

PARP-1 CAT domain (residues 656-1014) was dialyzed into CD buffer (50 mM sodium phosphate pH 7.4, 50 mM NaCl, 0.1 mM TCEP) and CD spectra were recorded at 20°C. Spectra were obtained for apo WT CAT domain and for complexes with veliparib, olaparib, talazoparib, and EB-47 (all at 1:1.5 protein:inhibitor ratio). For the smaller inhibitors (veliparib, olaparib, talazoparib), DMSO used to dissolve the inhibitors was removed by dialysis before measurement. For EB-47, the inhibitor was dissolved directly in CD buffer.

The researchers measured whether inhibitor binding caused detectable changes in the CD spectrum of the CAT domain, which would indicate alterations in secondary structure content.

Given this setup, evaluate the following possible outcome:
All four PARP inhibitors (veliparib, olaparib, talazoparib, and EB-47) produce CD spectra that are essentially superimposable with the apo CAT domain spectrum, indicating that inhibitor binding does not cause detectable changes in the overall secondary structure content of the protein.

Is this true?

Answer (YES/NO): YES